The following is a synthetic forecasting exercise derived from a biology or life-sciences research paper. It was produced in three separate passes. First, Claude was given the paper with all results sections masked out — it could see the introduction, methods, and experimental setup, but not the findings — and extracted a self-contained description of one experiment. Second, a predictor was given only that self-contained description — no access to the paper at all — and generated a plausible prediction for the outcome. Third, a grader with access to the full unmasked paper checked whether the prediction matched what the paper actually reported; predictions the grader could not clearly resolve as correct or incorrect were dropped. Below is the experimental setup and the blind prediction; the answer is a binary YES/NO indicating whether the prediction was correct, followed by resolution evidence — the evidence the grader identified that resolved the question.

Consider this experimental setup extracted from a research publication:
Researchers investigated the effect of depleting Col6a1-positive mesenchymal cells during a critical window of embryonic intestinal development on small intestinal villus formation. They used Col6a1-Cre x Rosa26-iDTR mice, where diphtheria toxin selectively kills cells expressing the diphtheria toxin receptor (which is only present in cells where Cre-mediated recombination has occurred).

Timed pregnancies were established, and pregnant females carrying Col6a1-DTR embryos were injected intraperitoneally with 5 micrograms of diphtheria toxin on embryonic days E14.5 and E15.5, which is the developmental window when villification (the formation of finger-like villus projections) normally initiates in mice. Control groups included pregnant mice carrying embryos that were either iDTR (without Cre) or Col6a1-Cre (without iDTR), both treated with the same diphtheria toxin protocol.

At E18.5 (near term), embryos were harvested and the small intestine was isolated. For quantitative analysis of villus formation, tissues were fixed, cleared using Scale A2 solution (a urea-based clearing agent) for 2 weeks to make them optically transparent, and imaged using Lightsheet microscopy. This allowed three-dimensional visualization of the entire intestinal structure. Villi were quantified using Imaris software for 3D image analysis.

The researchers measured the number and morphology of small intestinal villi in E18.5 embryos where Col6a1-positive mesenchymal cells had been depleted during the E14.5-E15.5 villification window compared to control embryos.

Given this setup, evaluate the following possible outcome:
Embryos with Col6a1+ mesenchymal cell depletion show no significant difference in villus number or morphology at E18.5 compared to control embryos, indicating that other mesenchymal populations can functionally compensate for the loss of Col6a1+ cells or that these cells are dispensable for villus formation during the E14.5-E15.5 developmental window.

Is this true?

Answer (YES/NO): NO